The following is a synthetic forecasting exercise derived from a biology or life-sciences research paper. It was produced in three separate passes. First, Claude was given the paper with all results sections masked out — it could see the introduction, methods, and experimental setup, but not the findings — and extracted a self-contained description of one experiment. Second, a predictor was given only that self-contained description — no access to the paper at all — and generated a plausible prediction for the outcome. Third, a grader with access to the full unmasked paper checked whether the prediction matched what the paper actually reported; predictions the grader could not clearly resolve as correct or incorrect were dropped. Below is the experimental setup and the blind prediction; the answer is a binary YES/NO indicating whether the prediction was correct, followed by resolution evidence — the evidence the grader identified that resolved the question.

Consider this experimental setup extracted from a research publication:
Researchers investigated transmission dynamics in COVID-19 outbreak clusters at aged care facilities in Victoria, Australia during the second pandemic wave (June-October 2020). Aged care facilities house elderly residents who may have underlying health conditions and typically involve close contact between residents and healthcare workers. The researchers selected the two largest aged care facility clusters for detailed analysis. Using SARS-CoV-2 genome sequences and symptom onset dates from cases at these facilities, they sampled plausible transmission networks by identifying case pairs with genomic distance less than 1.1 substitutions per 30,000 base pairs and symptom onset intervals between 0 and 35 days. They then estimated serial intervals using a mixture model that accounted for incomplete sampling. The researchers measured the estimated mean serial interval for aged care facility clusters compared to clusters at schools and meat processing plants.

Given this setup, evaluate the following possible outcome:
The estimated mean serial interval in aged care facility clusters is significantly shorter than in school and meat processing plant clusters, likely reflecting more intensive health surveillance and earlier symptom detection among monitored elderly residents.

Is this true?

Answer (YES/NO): NO